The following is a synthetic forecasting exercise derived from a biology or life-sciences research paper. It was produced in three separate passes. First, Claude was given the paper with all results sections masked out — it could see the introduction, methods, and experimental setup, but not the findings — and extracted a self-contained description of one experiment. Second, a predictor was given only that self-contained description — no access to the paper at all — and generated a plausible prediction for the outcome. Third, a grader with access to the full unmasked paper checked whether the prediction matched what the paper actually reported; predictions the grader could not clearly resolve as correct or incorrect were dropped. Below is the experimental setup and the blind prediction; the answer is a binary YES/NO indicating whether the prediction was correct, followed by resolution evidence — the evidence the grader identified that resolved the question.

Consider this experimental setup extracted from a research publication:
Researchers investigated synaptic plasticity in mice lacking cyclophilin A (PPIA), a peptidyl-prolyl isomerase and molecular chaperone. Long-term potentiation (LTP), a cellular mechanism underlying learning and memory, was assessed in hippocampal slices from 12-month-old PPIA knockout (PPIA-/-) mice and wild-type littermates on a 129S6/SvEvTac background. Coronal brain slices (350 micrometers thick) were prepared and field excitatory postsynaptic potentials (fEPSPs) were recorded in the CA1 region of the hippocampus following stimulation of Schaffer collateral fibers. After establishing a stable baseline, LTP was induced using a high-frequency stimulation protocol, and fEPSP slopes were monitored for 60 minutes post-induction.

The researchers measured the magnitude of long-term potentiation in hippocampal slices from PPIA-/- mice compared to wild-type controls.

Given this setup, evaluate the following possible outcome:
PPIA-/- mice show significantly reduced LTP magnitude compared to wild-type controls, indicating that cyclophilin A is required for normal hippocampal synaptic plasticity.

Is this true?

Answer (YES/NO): YES